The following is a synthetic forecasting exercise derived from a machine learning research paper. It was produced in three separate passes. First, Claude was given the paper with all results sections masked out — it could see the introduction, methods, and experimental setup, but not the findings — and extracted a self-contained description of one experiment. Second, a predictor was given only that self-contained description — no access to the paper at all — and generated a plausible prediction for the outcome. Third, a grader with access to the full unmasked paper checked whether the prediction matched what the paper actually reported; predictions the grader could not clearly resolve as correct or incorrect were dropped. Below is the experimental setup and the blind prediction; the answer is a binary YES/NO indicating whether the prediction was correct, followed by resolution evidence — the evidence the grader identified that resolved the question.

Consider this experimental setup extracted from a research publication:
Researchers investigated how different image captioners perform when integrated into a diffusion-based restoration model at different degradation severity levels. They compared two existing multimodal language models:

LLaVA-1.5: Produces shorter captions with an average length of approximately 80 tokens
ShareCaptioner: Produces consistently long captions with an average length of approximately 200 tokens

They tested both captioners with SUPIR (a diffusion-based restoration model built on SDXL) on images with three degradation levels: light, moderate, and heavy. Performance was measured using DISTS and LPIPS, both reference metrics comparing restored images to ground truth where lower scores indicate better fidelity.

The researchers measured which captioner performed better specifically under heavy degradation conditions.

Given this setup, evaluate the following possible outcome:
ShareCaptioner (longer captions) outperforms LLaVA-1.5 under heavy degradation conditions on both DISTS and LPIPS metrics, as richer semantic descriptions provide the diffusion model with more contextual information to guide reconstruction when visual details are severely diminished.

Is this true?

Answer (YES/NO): YES